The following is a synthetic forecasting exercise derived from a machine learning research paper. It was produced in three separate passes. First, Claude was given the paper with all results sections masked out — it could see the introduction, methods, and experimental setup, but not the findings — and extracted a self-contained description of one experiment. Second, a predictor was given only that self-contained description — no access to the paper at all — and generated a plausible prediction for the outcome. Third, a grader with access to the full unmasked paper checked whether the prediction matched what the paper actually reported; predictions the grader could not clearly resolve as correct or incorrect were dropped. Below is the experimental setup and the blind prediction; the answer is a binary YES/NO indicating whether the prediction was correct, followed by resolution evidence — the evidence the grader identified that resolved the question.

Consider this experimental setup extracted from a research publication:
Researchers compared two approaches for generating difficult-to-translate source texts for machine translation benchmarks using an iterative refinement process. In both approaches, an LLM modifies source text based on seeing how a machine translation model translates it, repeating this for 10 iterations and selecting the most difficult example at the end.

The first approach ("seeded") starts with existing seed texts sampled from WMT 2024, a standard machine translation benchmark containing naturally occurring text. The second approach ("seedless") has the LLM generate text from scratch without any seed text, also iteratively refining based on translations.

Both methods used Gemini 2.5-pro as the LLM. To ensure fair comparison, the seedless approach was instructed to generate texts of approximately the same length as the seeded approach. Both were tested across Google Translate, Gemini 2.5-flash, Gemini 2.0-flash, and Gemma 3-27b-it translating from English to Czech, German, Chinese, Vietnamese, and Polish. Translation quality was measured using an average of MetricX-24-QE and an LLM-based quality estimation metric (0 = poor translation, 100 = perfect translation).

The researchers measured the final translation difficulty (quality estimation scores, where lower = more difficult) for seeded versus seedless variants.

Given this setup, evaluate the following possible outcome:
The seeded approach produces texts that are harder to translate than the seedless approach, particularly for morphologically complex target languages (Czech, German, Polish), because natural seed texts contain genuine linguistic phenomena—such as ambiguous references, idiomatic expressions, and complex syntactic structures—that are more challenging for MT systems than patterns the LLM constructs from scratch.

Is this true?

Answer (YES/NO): NO